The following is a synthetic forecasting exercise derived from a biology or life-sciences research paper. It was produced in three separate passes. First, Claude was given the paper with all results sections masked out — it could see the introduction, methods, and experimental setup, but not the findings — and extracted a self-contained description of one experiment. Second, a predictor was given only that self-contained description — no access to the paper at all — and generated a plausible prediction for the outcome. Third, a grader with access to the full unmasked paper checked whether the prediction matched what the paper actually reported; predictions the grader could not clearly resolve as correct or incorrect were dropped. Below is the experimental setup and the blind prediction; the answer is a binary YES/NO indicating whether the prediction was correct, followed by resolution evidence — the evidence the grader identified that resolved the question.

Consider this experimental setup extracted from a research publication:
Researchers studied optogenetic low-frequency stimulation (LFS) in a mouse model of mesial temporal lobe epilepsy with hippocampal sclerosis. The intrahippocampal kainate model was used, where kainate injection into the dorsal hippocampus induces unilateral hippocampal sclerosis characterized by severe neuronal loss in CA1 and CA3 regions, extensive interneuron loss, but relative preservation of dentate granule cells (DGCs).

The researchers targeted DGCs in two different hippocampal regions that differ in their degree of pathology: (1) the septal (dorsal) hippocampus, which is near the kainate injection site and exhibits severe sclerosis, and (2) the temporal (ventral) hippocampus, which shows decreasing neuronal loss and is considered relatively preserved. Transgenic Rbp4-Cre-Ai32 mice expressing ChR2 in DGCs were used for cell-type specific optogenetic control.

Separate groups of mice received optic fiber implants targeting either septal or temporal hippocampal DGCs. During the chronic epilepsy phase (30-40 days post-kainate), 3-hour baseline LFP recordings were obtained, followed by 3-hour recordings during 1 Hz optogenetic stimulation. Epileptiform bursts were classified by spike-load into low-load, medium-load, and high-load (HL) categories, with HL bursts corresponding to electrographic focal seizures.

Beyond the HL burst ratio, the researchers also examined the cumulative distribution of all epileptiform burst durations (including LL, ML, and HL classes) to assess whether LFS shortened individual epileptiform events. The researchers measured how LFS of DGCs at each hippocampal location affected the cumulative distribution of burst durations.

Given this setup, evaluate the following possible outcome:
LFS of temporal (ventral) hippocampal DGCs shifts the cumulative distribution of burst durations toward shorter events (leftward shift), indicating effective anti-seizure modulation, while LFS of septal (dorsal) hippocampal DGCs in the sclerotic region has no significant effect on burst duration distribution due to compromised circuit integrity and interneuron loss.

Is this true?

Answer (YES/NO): NO